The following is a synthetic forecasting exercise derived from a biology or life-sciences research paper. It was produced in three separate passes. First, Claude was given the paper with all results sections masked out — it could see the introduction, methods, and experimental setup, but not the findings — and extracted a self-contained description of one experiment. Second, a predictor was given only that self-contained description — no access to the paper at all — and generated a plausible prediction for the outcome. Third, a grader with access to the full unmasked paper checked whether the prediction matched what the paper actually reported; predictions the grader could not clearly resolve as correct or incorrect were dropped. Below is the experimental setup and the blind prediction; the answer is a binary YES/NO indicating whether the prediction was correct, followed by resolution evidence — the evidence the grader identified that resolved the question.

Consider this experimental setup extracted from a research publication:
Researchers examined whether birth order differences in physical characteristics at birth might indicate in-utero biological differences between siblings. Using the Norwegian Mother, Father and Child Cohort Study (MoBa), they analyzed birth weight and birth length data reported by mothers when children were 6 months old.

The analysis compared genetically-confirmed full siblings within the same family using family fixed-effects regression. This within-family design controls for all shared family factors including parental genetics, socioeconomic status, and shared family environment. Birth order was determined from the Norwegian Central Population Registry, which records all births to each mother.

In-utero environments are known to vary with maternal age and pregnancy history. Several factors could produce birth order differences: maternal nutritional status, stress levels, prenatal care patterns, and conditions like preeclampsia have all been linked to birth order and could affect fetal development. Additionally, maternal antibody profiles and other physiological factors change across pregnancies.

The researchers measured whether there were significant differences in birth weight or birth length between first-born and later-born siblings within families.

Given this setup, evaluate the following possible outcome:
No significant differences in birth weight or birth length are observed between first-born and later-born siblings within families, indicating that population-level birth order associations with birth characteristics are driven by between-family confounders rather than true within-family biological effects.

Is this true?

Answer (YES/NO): NO